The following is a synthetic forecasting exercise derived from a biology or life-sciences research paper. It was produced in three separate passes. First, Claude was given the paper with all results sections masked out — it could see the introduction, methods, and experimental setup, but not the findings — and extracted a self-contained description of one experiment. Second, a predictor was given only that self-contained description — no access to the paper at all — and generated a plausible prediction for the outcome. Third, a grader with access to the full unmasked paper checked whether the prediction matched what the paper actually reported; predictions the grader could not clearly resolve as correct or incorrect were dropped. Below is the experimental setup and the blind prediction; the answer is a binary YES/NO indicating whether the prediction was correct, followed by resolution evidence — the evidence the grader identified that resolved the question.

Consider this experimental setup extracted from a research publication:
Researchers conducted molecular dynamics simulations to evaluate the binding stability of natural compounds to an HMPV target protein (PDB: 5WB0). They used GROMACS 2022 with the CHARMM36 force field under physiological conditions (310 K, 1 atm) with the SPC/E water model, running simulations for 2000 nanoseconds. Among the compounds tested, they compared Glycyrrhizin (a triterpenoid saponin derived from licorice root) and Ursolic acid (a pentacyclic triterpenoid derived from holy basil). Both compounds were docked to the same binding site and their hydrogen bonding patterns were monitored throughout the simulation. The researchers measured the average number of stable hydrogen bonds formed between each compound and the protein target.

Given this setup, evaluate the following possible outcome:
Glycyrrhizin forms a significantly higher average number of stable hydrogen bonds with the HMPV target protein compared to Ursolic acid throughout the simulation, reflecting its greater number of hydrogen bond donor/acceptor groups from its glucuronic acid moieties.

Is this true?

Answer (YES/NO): YES